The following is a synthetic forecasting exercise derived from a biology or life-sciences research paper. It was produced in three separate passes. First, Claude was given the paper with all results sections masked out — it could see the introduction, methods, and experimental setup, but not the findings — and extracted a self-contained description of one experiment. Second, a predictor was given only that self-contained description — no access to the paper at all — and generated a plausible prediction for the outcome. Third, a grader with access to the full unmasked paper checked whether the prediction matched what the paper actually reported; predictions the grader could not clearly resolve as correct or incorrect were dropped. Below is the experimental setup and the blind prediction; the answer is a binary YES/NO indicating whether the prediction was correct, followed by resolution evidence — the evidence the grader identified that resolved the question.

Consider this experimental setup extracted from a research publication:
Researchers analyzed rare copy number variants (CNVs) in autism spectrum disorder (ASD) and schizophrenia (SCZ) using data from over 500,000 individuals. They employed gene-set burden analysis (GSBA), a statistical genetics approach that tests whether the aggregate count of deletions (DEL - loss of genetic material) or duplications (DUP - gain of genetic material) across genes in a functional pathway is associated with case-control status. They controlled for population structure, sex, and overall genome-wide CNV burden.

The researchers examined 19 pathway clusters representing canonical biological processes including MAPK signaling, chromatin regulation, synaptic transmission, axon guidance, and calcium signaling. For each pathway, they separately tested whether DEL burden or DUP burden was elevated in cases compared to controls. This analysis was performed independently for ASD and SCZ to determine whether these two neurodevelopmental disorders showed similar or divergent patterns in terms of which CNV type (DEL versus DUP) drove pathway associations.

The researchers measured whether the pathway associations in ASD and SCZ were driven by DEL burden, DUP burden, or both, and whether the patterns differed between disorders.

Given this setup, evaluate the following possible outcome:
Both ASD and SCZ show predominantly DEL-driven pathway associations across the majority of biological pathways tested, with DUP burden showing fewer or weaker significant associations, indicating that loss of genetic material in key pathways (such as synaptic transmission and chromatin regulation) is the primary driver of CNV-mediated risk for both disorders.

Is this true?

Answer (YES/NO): NO